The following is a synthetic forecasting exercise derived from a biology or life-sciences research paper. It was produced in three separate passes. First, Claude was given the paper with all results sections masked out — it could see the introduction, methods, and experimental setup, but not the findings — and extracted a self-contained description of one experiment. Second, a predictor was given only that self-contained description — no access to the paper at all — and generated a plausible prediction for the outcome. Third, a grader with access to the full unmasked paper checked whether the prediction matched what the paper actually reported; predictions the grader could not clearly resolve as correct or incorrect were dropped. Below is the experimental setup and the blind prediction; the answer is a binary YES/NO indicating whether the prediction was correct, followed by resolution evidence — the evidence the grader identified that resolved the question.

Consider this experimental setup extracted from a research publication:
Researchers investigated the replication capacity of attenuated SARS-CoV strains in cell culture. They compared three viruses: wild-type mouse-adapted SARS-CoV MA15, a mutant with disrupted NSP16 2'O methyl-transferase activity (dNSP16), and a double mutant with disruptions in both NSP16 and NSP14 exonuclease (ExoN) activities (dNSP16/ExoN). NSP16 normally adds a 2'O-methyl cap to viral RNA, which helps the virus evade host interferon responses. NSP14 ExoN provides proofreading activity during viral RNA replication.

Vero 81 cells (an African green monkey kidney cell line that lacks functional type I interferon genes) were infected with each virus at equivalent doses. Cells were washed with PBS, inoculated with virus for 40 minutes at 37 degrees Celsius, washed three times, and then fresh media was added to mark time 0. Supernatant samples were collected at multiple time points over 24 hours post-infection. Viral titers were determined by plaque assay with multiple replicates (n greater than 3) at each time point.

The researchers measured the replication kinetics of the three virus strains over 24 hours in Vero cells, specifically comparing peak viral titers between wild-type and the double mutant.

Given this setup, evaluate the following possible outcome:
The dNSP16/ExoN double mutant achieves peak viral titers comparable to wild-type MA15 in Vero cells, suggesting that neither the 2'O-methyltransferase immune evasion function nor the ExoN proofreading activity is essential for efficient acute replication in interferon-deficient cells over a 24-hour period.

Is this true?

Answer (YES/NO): NO